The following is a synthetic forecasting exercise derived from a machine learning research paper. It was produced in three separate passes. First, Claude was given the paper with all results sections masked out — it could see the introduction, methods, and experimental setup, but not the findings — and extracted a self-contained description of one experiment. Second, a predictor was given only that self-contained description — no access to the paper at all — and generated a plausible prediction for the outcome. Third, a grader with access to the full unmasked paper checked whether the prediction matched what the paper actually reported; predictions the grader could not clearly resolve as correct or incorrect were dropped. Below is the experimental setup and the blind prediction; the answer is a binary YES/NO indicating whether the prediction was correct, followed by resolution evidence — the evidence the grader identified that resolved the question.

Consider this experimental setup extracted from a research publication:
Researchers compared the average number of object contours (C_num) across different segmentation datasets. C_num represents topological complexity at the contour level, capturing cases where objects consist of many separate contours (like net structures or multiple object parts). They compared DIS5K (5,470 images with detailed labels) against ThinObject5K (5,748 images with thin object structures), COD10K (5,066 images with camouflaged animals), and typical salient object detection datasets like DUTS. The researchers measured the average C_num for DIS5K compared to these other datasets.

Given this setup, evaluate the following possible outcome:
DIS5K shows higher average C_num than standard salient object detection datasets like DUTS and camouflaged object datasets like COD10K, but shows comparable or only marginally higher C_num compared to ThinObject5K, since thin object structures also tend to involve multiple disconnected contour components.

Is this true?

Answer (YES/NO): NO